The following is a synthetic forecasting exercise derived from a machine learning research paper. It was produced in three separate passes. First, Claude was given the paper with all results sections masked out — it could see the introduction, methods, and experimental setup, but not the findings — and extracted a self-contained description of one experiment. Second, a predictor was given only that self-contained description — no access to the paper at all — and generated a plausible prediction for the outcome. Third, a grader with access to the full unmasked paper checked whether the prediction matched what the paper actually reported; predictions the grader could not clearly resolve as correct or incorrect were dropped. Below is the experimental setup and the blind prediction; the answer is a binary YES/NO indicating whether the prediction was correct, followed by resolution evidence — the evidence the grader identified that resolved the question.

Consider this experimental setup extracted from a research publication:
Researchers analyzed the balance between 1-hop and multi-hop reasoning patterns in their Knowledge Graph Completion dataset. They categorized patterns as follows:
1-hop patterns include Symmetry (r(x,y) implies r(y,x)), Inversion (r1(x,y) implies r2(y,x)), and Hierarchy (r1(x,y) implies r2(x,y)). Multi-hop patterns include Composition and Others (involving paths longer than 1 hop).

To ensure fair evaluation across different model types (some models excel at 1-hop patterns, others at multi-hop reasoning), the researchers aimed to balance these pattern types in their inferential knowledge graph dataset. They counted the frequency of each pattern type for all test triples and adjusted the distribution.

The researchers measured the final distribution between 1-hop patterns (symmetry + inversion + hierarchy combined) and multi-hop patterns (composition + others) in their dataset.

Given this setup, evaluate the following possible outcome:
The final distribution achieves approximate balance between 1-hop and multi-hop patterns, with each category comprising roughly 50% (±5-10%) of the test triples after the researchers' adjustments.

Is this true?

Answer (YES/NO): YES